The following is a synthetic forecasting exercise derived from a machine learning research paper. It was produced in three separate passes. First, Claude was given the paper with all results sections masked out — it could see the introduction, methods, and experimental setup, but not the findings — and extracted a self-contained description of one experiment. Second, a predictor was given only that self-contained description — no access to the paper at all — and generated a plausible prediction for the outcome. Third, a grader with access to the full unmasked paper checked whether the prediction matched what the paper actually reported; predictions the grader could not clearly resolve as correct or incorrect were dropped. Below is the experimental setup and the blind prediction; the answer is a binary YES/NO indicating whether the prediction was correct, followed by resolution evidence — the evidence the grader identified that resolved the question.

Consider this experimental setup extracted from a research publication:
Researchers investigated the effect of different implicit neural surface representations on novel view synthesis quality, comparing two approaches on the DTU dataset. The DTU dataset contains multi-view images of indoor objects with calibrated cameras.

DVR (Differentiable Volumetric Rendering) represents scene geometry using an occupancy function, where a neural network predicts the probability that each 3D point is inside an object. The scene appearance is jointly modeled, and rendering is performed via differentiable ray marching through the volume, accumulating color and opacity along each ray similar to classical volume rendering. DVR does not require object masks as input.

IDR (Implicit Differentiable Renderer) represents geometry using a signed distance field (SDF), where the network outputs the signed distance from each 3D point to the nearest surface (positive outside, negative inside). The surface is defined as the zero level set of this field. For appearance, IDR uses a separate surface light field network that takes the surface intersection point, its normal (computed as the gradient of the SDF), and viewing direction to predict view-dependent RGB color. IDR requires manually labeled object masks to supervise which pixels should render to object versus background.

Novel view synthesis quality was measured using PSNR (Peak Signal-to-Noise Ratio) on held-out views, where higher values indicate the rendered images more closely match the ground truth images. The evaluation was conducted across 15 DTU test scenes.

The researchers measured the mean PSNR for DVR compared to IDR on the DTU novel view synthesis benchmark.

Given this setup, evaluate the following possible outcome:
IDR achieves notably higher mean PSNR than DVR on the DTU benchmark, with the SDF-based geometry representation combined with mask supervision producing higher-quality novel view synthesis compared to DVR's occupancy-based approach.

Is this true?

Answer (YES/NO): YES